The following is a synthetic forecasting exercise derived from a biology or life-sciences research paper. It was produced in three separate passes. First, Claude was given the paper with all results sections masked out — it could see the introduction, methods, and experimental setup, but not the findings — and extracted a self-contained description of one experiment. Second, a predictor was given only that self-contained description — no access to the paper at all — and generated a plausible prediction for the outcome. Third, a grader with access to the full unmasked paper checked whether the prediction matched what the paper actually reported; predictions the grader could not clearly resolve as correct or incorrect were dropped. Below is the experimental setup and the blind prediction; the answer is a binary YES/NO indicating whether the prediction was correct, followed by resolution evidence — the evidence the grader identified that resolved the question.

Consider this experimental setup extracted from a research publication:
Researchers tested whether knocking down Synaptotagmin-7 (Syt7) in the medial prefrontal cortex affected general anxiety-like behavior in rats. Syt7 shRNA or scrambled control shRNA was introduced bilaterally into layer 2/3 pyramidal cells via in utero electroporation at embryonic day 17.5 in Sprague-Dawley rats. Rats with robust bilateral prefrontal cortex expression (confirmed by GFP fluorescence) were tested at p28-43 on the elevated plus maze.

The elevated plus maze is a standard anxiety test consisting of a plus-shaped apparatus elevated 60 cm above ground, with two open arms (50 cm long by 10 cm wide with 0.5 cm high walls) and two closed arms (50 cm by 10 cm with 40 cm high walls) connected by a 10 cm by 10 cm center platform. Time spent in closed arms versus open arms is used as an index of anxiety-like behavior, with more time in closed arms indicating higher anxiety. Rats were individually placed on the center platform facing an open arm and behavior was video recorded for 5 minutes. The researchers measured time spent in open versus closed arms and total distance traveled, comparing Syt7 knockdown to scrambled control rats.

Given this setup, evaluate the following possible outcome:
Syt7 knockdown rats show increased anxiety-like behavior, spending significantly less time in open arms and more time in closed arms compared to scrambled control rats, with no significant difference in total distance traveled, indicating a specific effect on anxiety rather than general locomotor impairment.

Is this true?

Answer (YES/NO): NO